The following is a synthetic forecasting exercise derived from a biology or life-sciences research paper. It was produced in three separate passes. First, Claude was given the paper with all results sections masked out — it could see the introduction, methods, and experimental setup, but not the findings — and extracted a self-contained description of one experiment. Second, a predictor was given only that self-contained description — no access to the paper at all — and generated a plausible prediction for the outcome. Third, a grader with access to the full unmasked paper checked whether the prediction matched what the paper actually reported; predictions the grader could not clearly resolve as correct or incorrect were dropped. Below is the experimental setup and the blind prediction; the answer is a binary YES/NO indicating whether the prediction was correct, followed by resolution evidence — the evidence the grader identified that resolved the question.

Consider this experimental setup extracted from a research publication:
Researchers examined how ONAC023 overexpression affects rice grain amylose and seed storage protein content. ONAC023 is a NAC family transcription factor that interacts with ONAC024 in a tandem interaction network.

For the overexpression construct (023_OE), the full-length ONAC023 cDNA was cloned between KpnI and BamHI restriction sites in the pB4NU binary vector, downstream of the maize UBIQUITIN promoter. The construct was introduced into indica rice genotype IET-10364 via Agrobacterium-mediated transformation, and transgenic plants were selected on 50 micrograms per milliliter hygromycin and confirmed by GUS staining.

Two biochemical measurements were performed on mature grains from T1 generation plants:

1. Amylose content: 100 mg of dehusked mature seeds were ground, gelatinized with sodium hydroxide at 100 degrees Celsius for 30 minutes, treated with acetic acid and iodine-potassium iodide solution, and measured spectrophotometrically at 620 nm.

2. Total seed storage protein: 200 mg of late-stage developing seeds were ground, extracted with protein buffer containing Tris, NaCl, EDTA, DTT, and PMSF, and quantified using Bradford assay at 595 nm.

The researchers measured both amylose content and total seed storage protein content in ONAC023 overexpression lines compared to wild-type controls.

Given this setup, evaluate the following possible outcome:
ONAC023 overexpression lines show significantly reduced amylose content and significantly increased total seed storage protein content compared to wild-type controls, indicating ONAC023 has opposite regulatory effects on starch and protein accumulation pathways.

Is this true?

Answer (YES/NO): NO